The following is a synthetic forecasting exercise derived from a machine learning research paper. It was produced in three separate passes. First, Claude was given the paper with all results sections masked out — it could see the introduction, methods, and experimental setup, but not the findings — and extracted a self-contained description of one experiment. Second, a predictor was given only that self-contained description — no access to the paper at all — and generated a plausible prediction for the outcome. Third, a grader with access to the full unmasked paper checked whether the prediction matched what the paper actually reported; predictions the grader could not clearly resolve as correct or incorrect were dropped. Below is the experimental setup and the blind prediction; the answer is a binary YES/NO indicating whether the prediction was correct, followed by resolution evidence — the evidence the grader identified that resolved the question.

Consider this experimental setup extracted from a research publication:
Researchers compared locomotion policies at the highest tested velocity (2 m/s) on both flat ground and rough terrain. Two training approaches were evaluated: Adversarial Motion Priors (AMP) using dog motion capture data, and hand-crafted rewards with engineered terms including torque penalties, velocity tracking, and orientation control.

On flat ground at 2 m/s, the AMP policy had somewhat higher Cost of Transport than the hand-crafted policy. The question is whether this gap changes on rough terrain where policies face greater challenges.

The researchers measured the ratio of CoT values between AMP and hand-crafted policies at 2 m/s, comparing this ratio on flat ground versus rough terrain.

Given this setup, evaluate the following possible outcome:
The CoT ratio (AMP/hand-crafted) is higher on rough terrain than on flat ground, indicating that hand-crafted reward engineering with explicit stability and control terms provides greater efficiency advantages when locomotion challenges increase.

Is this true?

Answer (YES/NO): YES